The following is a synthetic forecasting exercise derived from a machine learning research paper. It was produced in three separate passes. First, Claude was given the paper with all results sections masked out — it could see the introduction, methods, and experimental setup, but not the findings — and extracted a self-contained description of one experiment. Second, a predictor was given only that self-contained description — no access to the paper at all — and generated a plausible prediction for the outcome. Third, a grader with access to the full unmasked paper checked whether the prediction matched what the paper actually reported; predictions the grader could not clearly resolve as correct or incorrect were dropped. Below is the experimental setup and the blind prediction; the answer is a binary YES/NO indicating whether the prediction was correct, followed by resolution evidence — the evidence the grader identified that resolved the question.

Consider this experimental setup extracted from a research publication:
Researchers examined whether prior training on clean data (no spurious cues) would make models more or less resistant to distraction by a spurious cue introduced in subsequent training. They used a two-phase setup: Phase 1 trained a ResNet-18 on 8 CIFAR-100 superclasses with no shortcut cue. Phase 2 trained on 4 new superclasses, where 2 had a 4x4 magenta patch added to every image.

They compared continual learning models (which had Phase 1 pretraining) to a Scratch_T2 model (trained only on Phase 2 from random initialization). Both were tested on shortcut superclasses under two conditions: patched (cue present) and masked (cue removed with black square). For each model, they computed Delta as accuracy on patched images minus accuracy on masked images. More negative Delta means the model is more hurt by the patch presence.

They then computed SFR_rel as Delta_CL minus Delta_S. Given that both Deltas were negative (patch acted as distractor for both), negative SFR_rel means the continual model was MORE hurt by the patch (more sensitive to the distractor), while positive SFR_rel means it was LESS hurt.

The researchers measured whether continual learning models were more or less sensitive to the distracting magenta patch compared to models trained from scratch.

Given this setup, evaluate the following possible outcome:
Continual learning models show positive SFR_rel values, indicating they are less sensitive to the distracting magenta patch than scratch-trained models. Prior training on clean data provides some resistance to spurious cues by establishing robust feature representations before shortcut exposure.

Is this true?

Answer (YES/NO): NO